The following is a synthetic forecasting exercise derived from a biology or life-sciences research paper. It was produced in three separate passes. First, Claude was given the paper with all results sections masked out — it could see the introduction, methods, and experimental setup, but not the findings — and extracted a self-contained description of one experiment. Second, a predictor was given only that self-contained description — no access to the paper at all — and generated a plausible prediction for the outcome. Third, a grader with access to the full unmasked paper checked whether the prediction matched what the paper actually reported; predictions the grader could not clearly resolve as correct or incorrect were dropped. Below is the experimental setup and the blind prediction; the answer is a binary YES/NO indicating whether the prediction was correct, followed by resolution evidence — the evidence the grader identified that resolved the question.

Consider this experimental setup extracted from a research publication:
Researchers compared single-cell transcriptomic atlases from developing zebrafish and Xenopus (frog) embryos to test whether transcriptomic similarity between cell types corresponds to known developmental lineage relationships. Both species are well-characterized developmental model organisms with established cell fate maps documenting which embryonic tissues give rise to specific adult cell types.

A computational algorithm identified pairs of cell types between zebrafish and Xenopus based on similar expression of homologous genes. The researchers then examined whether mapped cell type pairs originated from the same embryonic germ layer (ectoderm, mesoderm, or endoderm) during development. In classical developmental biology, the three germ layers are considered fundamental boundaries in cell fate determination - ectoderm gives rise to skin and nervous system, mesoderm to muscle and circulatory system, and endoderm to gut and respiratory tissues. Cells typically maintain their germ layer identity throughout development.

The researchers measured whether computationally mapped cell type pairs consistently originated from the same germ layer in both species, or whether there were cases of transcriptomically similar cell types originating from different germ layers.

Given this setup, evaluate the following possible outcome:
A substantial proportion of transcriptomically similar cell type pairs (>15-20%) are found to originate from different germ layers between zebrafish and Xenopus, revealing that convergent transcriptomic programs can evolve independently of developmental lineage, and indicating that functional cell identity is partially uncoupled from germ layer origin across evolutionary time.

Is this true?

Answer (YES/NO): NO